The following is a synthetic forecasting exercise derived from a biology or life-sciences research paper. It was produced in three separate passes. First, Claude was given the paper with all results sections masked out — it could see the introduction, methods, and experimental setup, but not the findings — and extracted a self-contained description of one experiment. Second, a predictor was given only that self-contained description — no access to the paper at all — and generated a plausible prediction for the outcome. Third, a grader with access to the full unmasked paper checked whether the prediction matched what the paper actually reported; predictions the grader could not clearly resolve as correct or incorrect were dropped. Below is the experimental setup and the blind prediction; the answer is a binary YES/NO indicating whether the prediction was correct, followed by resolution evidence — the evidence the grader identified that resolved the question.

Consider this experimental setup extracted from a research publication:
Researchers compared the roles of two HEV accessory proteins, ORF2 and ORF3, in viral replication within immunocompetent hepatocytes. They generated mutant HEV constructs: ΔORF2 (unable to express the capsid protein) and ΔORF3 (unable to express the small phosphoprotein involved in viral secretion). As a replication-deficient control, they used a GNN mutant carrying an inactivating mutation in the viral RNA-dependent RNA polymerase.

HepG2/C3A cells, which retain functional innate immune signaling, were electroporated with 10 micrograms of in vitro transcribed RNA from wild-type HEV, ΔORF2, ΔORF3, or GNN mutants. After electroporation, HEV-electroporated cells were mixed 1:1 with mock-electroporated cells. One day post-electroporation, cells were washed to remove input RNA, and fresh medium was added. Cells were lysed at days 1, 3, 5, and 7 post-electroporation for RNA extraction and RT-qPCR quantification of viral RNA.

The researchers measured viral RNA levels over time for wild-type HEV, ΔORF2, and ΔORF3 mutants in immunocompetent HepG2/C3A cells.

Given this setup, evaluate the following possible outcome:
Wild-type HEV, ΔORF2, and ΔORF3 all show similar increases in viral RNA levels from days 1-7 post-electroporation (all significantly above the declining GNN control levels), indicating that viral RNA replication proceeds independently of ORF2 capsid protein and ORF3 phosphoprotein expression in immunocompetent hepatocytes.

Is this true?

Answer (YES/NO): NO